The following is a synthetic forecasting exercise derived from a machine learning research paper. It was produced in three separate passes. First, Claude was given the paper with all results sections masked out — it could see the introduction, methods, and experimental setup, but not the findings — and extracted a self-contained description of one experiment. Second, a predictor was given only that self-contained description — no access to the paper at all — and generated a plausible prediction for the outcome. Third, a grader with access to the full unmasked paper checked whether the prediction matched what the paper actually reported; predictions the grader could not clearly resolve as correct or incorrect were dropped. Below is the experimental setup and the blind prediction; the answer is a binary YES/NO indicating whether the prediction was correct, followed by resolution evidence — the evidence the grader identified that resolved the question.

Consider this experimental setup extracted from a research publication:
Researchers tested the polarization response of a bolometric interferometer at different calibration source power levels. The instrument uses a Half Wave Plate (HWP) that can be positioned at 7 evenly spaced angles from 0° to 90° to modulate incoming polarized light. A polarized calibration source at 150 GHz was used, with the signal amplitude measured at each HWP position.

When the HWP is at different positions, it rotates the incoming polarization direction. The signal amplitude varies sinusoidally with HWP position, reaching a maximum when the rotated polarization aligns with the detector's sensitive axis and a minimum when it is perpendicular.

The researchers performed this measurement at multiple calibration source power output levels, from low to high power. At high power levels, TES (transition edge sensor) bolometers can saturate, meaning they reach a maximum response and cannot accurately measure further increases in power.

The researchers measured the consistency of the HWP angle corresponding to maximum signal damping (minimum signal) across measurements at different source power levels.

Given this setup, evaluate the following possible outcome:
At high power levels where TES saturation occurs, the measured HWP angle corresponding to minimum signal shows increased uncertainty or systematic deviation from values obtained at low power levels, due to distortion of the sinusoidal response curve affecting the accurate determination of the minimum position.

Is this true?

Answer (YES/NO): NO